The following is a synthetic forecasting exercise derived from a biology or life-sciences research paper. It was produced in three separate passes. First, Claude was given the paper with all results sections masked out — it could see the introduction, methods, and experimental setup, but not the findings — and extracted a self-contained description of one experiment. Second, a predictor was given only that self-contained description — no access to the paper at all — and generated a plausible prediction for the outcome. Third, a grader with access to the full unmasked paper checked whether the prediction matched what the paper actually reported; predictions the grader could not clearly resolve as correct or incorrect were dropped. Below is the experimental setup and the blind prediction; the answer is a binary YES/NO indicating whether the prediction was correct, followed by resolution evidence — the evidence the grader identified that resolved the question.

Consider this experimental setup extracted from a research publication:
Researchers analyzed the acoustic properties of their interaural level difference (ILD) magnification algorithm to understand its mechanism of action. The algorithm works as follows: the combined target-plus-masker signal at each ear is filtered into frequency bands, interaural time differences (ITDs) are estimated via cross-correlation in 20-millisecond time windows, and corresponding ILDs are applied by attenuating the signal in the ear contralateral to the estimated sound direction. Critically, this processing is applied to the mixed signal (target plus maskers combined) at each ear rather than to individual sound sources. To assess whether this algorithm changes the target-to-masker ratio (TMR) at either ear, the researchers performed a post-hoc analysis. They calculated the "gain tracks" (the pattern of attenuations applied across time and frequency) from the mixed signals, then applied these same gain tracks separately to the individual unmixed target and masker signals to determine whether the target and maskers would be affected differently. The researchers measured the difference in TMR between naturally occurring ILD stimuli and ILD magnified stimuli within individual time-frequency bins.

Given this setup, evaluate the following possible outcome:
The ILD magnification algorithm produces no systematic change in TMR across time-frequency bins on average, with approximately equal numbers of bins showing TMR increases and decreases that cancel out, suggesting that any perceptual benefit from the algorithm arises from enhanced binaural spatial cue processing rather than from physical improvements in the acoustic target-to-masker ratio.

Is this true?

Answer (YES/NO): NO